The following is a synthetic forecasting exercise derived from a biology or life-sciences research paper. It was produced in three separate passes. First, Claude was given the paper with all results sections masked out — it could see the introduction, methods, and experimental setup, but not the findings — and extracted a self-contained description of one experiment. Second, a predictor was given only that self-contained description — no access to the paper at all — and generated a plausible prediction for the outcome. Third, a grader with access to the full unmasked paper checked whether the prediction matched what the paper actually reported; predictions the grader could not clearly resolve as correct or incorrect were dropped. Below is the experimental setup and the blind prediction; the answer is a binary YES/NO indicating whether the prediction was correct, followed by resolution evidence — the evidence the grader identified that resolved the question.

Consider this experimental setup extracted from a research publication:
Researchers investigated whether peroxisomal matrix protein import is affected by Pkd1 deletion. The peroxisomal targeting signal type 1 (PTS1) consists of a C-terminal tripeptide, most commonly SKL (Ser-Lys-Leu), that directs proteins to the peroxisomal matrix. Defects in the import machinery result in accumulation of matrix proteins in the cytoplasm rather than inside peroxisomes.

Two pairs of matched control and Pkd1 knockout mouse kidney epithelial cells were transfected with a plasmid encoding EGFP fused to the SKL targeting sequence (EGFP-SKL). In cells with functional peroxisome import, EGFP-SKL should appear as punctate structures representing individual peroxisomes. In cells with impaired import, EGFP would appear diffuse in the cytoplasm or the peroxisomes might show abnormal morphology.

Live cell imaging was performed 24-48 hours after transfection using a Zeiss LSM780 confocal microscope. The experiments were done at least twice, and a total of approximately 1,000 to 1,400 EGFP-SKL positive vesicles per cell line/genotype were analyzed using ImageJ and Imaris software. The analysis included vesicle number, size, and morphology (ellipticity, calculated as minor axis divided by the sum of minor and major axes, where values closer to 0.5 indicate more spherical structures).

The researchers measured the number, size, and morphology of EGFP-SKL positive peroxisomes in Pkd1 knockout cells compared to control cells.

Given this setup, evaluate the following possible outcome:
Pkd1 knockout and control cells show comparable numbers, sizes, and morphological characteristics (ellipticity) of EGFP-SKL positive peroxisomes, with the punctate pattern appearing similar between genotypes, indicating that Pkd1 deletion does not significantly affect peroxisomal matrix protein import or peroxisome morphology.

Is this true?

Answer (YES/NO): YES